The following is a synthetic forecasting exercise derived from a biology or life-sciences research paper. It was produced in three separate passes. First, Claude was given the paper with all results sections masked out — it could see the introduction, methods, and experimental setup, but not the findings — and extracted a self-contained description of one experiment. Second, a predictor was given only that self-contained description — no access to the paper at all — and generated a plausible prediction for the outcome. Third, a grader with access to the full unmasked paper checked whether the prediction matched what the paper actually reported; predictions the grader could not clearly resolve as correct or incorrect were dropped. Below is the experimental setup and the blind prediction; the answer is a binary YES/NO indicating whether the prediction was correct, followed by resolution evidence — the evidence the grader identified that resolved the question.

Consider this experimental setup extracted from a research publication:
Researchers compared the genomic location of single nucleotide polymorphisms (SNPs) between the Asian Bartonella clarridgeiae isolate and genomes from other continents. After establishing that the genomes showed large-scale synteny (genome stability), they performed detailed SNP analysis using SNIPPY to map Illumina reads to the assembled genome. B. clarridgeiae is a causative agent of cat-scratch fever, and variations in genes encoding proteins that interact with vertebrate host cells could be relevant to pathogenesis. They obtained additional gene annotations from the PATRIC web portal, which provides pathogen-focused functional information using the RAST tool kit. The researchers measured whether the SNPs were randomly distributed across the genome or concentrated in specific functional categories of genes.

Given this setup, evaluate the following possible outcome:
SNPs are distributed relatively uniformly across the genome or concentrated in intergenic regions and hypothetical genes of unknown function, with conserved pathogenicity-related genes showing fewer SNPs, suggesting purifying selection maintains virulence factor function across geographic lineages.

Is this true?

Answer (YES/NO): NO